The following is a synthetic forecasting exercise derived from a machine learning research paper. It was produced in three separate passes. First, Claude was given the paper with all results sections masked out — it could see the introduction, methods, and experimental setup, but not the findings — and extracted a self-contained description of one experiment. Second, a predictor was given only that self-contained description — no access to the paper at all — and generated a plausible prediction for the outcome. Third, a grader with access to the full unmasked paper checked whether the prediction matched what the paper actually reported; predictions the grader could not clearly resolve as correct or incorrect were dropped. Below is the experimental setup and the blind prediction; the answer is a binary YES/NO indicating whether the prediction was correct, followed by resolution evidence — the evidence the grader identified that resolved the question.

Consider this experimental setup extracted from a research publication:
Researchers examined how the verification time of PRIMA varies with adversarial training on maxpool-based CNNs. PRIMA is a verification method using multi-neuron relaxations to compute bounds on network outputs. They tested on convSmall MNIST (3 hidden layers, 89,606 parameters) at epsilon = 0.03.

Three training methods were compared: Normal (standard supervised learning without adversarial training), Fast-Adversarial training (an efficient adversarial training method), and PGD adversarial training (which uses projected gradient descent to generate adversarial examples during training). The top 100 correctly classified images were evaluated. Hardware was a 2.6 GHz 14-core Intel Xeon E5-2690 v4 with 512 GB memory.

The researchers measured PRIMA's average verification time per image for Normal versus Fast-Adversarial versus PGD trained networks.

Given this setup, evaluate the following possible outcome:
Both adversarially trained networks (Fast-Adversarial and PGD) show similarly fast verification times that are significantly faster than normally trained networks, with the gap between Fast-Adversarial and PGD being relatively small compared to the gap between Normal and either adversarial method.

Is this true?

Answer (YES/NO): NO